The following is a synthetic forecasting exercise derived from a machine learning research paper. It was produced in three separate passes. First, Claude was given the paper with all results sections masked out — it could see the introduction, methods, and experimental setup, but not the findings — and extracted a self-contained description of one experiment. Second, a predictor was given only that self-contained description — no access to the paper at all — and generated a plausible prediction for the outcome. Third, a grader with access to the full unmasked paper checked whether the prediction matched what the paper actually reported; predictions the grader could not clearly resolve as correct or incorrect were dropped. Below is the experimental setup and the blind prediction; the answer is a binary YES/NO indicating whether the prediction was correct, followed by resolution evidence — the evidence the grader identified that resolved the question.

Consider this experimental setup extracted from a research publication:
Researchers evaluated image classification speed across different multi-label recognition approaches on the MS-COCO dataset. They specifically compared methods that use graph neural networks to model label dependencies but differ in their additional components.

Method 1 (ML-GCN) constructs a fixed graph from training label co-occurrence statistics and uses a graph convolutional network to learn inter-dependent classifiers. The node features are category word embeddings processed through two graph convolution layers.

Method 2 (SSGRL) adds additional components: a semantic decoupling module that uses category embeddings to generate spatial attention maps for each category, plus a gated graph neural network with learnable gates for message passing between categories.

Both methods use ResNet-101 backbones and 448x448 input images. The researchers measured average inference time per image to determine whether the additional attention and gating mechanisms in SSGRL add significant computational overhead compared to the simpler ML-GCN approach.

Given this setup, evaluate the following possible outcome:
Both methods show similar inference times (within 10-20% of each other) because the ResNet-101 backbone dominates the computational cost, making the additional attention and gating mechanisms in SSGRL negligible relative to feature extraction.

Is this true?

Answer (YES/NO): YES